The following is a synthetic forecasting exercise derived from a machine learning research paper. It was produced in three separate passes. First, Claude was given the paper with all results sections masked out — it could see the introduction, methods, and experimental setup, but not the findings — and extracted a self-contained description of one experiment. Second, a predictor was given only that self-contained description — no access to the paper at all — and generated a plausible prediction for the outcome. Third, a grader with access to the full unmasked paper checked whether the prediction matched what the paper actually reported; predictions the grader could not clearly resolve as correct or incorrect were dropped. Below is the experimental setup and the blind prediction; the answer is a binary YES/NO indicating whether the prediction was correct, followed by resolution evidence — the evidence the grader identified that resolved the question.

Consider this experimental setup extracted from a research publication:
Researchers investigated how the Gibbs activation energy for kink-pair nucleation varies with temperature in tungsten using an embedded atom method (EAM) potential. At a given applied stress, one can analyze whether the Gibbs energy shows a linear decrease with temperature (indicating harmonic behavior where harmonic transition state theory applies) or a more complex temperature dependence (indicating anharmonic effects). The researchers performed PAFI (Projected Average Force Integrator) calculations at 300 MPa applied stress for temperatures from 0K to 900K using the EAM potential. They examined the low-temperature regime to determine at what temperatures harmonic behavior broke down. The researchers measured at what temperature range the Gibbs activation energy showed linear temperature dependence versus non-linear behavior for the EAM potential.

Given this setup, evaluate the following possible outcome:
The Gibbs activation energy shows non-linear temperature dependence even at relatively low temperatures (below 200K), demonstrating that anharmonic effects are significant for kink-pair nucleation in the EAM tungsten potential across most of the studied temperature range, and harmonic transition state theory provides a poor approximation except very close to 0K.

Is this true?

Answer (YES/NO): YES